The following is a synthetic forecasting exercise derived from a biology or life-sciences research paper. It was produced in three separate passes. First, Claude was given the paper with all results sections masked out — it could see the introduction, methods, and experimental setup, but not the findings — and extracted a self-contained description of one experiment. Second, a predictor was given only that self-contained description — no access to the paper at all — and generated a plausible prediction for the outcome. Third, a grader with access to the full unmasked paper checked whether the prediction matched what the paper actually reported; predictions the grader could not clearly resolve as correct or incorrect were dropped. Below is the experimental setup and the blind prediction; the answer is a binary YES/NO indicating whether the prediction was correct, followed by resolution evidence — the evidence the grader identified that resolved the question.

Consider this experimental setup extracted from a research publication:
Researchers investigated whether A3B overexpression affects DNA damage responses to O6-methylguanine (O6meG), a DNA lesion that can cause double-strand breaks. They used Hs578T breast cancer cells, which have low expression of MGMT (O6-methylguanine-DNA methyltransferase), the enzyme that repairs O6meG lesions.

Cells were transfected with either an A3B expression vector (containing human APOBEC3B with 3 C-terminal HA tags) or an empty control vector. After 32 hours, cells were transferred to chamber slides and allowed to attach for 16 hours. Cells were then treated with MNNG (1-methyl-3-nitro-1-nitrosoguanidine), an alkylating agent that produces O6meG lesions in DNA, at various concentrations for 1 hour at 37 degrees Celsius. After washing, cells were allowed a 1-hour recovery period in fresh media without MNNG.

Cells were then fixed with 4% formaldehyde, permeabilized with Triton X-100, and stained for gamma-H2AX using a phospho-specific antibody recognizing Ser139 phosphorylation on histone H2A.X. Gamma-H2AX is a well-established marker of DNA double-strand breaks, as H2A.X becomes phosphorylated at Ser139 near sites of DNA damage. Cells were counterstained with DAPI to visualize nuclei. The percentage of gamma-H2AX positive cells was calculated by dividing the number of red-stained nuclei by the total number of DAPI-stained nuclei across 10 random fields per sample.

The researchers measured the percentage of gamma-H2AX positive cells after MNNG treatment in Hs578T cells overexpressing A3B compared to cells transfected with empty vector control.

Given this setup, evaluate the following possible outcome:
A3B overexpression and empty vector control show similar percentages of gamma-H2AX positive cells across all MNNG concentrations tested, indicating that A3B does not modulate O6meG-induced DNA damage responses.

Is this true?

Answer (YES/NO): NO